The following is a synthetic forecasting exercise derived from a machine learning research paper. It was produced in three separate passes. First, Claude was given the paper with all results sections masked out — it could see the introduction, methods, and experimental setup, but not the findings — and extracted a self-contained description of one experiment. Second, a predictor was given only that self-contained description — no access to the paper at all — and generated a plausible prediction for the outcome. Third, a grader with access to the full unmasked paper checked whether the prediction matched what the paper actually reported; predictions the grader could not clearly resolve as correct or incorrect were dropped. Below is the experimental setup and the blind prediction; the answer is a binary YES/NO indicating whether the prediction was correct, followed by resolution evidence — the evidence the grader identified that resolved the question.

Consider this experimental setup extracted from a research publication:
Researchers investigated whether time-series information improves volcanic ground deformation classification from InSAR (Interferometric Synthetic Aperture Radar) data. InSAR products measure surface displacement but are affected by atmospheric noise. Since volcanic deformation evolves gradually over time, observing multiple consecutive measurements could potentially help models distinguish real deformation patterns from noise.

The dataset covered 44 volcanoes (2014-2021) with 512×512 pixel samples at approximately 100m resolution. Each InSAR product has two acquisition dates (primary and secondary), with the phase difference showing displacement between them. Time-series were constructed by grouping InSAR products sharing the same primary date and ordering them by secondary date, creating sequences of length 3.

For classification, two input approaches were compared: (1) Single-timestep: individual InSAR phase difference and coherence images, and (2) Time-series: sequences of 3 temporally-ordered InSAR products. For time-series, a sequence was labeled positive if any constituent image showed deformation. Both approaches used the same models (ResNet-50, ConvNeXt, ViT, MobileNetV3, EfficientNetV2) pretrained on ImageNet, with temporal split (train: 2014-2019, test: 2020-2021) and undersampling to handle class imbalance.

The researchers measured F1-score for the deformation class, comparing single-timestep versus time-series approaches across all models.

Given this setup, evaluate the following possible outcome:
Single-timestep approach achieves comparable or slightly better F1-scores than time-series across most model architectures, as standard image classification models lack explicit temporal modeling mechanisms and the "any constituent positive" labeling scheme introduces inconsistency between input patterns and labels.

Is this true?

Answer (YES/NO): NO